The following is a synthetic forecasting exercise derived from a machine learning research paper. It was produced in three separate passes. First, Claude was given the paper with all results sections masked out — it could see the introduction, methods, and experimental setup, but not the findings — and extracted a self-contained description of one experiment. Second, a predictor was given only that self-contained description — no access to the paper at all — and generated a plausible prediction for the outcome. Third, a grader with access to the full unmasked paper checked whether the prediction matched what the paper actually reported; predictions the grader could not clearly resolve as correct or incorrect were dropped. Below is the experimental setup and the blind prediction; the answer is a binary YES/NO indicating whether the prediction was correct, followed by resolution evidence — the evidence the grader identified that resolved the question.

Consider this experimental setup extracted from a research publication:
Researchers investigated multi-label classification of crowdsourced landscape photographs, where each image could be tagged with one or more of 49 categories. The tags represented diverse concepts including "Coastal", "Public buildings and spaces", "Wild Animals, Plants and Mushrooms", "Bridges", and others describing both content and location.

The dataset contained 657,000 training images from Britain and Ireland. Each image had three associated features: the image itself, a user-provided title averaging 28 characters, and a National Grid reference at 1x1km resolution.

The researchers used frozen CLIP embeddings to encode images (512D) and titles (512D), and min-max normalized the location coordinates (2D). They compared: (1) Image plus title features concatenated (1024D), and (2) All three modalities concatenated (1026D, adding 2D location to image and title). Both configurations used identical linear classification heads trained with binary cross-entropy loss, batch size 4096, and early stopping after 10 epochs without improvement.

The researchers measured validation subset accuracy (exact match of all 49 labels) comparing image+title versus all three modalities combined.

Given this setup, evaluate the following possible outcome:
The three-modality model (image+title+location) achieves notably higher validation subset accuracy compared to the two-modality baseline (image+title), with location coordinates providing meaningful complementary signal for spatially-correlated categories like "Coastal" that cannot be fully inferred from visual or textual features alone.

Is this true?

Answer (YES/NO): NO